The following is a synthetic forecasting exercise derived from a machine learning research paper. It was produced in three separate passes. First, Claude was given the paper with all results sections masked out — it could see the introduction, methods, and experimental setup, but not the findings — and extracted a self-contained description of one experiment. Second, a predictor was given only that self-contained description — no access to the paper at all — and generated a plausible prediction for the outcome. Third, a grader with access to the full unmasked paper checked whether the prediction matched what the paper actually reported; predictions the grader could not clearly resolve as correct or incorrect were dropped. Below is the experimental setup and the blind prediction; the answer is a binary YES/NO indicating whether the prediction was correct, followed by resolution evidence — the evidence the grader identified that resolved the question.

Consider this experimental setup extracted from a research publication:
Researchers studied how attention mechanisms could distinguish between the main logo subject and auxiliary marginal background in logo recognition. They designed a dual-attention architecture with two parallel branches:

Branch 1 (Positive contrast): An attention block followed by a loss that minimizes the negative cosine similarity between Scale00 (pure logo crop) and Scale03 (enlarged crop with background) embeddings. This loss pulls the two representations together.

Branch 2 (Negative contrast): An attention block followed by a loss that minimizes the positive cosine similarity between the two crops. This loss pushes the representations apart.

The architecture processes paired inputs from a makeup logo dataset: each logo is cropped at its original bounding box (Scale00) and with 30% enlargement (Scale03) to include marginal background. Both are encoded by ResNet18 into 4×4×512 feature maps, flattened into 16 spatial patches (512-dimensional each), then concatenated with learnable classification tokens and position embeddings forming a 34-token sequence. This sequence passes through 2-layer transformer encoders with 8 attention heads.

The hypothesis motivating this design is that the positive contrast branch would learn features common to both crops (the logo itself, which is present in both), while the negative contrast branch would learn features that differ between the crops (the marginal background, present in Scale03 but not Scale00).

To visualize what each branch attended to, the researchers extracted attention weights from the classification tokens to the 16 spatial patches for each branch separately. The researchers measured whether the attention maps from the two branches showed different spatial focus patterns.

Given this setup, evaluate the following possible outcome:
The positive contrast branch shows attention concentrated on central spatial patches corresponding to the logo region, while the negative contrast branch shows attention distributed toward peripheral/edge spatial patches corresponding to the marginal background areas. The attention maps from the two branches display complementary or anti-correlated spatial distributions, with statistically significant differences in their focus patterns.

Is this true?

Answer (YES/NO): NO